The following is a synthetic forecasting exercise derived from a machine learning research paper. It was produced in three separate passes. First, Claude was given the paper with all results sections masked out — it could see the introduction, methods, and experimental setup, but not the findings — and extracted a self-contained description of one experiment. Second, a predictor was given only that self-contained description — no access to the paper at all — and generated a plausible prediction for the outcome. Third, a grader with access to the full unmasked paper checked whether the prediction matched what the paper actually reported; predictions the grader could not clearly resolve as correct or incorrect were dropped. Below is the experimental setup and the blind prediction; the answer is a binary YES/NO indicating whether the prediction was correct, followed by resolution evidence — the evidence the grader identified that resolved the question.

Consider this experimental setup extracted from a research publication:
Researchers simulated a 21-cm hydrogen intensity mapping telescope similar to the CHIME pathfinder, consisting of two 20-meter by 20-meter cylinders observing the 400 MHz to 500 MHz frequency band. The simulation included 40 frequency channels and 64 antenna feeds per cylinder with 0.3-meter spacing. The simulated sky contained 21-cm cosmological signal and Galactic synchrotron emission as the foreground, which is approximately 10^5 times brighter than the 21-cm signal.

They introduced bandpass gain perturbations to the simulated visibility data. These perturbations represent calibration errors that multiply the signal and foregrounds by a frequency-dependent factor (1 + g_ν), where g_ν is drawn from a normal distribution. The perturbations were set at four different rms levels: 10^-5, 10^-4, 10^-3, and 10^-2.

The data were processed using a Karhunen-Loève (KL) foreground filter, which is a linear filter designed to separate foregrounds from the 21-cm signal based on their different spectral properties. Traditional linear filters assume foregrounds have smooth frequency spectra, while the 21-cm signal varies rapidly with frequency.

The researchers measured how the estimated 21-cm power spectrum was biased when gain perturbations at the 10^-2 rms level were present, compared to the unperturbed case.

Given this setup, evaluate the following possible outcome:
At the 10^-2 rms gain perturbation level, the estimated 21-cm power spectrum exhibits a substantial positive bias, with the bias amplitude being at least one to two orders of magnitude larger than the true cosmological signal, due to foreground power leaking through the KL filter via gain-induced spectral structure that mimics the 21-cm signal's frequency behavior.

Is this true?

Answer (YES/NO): YES